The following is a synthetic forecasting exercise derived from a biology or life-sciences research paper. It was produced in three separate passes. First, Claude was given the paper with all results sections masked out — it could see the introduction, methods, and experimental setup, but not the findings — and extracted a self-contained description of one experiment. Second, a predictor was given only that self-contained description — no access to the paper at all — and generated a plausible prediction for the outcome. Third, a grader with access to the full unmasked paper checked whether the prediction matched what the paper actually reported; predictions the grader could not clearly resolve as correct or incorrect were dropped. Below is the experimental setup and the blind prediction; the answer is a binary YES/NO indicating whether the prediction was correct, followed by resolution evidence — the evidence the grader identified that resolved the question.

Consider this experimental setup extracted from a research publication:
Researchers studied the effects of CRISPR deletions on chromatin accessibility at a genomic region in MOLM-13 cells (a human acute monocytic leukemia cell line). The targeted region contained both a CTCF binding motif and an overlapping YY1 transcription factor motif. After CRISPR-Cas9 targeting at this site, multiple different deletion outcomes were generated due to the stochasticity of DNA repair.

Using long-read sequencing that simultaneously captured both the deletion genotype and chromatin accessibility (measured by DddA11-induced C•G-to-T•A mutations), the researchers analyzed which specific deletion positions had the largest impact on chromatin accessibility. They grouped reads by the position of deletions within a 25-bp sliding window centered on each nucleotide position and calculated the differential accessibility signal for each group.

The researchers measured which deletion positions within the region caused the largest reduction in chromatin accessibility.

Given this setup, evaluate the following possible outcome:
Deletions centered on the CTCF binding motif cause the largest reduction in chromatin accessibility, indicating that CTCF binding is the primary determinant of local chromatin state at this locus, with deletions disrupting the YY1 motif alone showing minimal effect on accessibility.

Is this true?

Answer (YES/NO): NO